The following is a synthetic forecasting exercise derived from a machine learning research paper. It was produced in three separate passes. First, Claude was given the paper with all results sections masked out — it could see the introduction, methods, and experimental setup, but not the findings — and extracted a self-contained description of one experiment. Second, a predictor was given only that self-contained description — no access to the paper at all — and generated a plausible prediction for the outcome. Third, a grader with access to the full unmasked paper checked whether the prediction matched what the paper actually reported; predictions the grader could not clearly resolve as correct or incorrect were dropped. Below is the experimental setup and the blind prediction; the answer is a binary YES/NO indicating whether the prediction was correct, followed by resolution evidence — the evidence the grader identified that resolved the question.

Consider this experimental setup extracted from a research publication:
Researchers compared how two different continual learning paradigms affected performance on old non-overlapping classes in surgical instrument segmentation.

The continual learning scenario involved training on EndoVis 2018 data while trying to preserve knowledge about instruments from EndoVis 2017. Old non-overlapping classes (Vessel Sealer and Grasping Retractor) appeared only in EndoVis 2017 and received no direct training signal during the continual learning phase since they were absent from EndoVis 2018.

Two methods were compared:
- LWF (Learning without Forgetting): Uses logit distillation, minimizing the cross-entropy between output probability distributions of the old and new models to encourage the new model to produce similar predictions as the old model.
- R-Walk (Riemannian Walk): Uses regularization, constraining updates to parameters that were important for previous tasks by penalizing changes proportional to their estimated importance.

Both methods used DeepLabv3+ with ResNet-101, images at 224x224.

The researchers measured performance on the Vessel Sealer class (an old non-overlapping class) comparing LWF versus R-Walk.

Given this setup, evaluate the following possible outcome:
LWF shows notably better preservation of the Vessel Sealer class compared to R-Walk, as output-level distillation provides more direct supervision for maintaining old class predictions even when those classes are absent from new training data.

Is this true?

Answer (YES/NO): YES